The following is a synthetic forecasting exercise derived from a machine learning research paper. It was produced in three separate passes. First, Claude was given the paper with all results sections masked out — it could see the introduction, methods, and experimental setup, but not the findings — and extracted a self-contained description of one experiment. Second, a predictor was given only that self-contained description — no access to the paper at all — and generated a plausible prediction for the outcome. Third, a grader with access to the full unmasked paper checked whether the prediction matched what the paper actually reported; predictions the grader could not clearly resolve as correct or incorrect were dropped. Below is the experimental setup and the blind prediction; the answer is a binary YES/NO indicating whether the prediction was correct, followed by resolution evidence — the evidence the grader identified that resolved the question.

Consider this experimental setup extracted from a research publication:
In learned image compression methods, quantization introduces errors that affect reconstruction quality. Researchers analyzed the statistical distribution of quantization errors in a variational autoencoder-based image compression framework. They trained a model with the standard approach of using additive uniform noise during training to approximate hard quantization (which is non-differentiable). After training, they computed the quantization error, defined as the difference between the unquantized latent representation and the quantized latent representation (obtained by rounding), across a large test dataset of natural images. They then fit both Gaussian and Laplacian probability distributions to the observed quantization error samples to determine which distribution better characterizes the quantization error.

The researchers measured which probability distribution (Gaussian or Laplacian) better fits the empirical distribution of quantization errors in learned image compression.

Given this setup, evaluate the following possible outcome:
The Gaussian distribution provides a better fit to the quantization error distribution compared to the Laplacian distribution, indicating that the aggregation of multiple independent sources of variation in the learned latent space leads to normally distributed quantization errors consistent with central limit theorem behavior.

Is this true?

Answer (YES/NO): NO